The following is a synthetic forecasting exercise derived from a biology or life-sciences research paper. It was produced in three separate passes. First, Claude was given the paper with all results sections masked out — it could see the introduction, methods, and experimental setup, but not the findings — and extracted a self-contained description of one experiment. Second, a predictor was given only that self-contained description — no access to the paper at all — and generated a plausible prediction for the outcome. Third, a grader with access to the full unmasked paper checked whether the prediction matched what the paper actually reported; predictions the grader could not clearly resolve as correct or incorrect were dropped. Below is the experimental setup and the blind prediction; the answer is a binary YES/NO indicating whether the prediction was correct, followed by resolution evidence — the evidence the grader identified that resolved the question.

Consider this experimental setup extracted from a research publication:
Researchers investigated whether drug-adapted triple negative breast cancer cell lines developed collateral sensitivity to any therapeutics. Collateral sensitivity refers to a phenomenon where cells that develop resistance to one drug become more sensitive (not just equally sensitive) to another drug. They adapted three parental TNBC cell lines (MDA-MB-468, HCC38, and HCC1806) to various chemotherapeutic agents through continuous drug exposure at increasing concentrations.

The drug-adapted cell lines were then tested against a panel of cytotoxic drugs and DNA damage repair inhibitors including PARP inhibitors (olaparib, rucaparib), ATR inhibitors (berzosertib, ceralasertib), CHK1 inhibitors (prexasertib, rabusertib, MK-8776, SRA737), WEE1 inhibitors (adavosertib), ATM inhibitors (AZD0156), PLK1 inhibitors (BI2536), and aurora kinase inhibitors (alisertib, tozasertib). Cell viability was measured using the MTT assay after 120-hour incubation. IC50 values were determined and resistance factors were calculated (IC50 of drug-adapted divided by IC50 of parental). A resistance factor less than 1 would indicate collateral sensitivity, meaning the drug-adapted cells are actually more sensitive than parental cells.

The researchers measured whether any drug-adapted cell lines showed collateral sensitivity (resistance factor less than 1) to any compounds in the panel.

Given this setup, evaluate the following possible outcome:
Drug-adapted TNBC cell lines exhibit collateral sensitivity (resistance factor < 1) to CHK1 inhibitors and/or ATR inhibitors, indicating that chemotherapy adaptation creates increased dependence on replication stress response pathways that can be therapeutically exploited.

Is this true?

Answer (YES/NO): NO